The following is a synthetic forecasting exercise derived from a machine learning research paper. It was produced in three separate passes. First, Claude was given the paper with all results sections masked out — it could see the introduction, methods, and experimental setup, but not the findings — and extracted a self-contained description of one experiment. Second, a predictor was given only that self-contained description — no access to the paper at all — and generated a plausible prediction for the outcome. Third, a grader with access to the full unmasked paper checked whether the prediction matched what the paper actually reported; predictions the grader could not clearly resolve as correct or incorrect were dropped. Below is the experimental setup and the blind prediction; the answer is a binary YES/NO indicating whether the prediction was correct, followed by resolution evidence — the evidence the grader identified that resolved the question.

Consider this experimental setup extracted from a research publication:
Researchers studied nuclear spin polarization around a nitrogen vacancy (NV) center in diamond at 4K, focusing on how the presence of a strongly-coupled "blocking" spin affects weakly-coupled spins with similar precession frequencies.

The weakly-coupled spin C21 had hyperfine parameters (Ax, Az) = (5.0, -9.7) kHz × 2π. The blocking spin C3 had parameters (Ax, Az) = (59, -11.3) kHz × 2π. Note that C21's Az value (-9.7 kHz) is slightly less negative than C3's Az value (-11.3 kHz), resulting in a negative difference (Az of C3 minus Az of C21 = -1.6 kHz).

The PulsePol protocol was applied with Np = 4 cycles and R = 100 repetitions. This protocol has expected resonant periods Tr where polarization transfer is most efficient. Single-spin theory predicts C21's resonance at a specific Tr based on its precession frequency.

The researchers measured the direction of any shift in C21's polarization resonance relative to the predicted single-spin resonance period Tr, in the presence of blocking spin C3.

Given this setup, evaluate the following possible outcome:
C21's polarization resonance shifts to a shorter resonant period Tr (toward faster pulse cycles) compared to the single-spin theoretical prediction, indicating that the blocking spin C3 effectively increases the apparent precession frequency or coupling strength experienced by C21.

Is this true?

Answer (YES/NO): YES